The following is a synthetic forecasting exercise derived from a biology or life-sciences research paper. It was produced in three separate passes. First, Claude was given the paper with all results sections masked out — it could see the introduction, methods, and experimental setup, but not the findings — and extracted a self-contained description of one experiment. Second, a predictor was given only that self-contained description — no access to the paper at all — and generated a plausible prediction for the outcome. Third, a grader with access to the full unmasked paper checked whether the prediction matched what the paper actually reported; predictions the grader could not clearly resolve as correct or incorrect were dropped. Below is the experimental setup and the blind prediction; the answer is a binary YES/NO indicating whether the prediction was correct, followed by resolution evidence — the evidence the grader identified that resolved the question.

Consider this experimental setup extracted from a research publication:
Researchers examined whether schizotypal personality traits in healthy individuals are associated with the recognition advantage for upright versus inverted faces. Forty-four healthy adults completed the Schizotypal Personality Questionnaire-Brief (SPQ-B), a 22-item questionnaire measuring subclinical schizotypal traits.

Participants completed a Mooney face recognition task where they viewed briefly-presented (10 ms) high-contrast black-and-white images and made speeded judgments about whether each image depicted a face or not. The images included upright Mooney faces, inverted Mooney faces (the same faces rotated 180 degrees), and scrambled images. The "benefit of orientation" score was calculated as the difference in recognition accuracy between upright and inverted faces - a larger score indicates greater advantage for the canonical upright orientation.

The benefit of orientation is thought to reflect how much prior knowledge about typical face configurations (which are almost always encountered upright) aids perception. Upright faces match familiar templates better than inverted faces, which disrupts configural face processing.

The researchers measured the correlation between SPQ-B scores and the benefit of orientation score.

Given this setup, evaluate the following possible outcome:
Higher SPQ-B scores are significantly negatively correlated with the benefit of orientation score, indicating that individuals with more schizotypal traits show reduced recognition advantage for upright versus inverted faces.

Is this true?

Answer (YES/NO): YES